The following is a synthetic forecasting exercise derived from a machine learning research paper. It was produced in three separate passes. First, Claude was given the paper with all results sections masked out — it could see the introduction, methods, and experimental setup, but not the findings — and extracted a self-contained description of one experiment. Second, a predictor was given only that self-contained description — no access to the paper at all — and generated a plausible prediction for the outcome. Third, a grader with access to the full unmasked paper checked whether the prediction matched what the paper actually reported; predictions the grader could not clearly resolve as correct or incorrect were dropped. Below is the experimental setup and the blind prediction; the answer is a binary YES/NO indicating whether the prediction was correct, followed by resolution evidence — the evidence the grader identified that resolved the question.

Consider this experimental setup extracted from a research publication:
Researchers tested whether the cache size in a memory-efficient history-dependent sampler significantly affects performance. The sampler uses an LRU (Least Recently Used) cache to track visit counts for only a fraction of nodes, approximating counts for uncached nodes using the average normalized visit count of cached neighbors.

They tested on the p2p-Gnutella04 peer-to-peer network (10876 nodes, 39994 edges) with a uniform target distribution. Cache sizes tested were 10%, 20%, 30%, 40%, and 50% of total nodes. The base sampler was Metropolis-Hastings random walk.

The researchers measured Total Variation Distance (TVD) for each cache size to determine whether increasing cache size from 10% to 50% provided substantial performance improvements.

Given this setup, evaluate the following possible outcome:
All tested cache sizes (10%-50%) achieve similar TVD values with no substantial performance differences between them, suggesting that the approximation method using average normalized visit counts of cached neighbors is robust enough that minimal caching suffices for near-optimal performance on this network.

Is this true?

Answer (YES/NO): YES